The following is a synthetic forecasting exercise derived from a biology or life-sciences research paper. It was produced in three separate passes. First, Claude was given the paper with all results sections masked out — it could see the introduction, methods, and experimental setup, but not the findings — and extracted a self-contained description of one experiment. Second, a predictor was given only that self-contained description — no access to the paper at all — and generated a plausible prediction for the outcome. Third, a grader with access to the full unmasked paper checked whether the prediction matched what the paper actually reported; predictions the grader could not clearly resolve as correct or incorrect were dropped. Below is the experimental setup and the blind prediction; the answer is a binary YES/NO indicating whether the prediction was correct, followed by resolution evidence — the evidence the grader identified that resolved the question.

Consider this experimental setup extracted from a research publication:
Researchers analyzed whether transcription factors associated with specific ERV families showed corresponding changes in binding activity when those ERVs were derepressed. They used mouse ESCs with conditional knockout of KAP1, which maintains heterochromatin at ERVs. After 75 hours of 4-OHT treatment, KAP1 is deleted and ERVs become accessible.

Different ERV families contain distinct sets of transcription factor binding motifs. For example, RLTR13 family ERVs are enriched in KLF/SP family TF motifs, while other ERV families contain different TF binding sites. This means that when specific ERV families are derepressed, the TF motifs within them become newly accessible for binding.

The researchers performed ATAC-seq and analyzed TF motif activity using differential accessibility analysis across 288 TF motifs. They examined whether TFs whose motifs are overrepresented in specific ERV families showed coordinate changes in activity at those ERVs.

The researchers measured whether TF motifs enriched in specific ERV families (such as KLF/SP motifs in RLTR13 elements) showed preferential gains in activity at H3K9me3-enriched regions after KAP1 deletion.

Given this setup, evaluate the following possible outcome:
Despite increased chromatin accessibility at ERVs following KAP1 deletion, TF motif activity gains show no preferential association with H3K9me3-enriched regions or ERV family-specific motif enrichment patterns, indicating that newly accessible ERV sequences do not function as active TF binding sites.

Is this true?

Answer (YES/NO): NO